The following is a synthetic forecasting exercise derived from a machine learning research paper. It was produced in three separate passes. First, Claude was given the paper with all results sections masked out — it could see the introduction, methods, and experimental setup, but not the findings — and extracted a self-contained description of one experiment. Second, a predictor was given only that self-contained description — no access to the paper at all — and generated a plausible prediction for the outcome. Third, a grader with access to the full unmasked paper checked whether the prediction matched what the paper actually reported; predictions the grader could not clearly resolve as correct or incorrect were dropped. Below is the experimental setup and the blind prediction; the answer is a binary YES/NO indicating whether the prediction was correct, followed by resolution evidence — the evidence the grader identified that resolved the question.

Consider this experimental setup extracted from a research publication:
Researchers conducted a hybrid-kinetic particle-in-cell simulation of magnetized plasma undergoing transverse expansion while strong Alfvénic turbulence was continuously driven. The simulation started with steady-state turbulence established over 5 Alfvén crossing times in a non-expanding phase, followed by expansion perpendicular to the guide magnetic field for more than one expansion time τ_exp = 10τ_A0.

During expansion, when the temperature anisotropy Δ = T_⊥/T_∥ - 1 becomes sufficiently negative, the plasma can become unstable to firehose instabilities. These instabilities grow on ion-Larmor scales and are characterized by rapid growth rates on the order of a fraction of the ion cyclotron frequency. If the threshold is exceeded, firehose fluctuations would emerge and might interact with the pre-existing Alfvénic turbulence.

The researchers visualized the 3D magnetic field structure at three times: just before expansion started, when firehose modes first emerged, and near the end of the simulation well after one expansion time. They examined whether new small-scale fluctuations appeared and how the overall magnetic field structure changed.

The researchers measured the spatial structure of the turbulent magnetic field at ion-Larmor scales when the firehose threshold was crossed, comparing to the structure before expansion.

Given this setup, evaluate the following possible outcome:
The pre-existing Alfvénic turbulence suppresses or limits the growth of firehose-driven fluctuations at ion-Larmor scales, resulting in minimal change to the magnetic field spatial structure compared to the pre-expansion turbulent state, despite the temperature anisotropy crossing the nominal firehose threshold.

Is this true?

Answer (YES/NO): NO